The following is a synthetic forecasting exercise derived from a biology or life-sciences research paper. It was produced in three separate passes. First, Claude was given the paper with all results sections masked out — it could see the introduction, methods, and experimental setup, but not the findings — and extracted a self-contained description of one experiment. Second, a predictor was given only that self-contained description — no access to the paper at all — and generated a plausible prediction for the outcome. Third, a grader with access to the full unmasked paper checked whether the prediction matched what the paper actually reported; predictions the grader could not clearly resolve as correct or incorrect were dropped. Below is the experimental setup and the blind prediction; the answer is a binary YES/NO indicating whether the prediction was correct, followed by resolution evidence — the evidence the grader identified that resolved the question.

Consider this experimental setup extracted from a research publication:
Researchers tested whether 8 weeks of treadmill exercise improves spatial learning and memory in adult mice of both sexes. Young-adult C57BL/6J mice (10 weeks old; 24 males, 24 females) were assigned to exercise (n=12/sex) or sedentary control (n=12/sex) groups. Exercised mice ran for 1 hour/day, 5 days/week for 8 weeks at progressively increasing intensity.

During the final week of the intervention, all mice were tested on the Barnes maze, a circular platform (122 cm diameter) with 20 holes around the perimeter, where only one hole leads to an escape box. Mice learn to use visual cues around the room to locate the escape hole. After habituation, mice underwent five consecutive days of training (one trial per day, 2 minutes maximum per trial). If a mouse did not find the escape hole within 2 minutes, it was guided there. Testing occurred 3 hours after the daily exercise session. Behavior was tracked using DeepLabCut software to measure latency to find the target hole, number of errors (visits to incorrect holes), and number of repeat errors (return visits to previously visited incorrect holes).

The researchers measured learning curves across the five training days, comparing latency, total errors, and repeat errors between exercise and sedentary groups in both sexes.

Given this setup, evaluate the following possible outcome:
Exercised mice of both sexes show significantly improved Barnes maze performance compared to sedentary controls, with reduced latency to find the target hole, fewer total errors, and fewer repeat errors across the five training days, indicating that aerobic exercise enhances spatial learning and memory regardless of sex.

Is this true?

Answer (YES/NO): NO